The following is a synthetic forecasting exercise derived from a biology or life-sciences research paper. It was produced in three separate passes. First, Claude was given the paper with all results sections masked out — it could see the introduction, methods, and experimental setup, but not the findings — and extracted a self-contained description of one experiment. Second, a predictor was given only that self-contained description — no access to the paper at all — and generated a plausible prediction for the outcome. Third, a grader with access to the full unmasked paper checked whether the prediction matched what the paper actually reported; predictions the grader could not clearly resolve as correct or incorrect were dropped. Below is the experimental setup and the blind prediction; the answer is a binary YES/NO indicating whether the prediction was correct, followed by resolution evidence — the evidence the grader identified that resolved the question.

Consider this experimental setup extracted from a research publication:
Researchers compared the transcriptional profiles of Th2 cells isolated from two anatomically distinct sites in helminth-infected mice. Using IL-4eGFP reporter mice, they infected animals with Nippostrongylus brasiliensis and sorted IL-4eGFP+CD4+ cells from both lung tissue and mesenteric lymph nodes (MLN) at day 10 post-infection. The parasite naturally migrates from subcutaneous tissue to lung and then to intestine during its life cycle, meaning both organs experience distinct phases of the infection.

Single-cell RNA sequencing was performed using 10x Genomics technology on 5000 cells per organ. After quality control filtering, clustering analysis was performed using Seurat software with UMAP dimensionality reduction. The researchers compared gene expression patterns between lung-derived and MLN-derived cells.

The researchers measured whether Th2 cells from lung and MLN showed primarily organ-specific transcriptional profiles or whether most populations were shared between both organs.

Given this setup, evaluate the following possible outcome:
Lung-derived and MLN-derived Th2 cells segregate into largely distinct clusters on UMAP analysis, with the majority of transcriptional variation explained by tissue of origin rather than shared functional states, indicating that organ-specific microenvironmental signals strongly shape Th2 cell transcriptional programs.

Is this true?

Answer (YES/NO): YES